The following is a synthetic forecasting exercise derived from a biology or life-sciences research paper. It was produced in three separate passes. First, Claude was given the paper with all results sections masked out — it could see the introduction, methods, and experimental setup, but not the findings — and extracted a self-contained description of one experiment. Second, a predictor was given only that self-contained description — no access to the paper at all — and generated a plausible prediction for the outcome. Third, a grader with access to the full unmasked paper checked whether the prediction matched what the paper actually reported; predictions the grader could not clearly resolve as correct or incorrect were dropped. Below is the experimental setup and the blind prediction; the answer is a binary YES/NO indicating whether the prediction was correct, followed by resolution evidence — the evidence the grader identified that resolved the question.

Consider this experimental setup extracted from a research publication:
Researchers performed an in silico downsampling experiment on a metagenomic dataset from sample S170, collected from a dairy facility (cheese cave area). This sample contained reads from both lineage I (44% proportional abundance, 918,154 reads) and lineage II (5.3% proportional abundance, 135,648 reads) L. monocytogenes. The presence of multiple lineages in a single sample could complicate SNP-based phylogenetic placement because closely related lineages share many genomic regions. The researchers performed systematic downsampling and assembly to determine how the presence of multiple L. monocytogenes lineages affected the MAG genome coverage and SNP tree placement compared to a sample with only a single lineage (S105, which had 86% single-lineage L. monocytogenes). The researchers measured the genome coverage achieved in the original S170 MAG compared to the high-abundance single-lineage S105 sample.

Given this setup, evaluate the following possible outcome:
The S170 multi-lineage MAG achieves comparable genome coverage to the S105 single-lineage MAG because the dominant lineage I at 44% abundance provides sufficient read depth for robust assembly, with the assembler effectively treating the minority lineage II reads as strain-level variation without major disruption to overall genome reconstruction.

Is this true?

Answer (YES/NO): NO